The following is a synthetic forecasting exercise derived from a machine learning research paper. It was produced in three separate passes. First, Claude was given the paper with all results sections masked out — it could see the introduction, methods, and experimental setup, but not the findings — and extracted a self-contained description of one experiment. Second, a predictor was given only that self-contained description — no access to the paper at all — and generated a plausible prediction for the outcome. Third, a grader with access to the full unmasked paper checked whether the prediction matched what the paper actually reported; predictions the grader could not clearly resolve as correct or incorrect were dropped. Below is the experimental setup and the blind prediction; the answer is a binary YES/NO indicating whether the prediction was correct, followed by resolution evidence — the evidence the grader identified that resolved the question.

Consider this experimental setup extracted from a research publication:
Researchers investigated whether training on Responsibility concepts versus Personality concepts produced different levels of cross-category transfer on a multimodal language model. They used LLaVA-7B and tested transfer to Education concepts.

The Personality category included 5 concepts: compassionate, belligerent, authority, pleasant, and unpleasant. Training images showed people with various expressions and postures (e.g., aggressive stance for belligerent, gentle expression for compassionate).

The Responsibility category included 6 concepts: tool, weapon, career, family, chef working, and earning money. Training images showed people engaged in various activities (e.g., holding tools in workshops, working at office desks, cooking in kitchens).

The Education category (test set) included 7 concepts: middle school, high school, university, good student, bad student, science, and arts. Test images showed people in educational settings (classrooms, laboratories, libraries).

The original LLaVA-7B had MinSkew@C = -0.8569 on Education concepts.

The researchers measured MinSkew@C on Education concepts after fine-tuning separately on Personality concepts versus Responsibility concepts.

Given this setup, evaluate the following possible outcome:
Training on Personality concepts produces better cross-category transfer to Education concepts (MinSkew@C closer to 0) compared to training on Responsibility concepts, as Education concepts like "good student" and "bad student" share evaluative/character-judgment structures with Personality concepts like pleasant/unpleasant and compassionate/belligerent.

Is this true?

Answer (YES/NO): YES